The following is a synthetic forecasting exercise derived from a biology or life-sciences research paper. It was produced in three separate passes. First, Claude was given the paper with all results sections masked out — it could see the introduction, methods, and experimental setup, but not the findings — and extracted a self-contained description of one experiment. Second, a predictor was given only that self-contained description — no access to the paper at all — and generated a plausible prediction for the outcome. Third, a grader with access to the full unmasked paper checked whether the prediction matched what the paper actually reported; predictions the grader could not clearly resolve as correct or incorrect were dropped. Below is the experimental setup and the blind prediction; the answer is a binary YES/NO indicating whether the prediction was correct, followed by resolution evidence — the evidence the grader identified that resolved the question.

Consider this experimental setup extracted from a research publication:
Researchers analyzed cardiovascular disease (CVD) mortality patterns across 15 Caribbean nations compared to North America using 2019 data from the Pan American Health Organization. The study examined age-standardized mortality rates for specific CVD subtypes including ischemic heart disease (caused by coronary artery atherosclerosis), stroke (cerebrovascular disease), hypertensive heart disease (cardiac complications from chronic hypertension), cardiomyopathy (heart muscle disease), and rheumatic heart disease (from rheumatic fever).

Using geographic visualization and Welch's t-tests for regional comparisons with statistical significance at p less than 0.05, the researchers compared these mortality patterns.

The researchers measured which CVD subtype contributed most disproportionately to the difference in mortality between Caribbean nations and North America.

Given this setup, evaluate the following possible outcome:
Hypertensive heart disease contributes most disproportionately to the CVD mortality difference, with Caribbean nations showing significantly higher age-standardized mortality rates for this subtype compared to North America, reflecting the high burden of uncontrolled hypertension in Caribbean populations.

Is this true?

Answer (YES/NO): NO